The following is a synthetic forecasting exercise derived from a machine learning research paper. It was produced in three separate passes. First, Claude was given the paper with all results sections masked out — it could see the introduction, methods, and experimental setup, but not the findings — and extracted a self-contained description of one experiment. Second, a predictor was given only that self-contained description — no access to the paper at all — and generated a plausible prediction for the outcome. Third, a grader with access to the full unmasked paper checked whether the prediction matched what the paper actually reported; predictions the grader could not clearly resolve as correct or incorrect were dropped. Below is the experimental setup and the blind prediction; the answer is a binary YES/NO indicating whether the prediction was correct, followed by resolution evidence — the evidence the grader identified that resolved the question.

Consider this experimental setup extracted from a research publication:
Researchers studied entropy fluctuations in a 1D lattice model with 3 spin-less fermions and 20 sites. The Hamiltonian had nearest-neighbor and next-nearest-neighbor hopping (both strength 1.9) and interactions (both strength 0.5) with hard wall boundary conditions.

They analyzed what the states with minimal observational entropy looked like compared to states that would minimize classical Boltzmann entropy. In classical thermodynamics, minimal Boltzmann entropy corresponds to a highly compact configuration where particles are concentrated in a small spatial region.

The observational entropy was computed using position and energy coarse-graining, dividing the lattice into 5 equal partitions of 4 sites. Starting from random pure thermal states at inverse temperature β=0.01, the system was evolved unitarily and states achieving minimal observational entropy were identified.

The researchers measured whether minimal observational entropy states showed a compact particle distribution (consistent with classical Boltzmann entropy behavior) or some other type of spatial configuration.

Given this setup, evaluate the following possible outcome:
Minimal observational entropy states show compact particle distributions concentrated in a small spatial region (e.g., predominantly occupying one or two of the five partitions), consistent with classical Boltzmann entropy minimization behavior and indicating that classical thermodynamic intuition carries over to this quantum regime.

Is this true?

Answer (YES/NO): YES